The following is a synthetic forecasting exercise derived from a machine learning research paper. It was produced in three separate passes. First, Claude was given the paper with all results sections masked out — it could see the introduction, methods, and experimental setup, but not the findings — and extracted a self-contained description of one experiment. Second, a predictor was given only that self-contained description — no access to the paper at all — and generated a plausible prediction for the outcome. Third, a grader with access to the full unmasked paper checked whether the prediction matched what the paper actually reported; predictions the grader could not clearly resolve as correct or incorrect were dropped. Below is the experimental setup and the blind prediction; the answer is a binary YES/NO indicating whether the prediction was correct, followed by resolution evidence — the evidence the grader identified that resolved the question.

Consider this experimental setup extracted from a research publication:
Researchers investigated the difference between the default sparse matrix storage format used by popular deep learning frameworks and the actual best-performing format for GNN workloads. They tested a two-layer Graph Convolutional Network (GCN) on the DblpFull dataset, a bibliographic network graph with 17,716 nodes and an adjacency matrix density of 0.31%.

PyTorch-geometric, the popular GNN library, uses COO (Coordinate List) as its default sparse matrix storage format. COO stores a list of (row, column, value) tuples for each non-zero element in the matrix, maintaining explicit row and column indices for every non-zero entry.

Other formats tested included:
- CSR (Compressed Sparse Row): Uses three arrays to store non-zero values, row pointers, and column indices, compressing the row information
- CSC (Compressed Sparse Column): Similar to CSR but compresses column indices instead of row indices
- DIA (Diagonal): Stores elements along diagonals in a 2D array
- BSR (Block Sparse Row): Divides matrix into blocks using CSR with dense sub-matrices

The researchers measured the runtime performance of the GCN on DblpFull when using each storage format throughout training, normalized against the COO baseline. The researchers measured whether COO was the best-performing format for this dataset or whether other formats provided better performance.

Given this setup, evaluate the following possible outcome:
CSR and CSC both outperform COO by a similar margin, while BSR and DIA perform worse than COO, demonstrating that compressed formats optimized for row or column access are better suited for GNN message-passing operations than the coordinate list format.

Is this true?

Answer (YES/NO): NO